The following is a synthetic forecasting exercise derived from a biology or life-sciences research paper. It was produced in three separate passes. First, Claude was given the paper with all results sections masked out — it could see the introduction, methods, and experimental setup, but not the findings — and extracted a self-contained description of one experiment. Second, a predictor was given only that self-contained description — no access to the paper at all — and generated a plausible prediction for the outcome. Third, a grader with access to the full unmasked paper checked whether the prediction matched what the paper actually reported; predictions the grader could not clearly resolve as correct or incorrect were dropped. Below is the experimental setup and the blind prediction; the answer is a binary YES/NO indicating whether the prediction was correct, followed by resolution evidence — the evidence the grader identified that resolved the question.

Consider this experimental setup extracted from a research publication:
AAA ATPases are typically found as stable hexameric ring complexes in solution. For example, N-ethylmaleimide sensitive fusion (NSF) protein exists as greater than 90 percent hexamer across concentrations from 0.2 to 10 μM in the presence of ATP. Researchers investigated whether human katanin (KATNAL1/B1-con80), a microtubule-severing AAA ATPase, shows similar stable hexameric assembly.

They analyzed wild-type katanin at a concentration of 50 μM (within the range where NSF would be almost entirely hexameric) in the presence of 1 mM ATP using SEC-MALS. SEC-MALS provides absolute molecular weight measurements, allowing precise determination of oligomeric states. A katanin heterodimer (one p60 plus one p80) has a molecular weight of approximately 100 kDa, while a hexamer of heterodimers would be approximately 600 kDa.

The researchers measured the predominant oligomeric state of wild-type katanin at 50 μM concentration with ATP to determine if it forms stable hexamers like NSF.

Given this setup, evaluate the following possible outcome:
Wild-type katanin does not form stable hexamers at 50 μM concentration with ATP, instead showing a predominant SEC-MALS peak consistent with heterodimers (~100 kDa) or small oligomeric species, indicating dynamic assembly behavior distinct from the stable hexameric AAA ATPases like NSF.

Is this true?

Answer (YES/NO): YES